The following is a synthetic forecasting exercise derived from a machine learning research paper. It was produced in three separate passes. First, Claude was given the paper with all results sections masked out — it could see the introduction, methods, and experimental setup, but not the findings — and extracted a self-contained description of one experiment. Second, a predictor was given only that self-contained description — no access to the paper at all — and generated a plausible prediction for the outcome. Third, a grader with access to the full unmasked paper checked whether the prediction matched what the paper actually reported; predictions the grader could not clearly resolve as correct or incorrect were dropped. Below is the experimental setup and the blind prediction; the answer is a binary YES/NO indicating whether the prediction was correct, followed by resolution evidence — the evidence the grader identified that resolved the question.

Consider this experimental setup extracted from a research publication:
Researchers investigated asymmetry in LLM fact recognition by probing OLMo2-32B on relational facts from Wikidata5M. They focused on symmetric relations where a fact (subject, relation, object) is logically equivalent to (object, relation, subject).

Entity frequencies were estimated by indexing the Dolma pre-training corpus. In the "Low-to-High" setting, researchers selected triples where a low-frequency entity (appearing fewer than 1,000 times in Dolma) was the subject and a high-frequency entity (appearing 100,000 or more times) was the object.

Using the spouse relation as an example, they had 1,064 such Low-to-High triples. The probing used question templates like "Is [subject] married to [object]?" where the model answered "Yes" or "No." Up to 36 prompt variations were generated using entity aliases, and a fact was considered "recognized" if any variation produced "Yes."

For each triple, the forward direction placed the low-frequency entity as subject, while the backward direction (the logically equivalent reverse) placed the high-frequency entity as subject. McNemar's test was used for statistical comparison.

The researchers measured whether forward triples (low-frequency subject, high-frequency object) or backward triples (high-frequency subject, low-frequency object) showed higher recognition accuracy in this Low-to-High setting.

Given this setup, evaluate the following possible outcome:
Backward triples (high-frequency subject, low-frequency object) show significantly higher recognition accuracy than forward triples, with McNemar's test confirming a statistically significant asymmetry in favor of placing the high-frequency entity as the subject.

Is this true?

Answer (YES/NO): YES